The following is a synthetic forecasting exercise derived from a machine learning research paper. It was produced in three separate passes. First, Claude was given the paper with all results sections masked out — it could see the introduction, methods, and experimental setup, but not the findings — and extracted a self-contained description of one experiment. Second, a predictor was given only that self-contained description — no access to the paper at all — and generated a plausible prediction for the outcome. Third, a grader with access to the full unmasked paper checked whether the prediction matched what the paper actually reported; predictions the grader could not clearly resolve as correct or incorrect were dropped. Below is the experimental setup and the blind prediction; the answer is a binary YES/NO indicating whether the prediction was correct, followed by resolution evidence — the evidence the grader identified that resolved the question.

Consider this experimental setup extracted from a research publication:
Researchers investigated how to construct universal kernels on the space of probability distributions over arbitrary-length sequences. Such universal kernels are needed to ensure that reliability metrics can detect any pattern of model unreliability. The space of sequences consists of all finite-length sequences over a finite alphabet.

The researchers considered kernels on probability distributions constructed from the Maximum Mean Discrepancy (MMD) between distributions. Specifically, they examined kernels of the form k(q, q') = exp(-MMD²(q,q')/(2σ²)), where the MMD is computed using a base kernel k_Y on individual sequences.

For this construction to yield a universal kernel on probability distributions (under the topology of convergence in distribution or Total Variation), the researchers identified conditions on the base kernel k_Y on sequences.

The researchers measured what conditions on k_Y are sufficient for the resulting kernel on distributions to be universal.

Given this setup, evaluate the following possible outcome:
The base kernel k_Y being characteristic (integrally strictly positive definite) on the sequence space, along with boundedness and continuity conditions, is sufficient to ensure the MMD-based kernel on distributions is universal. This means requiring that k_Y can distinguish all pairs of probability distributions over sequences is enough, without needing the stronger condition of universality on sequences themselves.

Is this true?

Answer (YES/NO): NO